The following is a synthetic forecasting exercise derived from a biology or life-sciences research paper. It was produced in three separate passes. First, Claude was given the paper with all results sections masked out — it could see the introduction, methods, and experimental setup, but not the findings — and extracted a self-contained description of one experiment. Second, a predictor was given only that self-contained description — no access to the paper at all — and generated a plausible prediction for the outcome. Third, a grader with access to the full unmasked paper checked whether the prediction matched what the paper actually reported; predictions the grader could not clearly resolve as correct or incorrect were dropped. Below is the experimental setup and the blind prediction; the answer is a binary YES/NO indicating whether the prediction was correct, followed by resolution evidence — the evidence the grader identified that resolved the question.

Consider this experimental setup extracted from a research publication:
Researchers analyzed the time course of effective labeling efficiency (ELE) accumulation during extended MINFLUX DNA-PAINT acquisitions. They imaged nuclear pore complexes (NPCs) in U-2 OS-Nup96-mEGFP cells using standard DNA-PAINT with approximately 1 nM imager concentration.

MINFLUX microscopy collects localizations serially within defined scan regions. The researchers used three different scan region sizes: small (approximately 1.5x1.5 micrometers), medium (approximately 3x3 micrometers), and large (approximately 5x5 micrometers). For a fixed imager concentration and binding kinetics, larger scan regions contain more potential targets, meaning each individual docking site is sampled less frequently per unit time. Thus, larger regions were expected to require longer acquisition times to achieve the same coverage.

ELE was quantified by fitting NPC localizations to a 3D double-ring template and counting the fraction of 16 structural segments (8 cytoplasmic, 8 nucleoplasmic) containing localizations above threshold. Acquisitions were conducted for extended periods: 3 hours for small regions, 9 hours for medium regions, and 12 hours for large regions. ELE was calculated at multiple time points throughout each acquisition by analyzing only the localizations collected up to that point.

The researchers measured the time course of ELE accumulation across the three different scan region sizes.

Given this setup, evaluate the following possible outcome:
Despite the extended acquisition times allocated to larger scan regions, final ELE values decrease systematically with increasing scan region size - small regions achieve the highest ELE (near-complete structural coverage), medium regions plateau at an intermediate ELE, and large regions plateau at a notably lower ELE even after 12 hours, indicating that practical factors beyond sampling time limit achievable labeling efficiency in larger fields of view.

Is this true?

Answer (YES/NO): YES